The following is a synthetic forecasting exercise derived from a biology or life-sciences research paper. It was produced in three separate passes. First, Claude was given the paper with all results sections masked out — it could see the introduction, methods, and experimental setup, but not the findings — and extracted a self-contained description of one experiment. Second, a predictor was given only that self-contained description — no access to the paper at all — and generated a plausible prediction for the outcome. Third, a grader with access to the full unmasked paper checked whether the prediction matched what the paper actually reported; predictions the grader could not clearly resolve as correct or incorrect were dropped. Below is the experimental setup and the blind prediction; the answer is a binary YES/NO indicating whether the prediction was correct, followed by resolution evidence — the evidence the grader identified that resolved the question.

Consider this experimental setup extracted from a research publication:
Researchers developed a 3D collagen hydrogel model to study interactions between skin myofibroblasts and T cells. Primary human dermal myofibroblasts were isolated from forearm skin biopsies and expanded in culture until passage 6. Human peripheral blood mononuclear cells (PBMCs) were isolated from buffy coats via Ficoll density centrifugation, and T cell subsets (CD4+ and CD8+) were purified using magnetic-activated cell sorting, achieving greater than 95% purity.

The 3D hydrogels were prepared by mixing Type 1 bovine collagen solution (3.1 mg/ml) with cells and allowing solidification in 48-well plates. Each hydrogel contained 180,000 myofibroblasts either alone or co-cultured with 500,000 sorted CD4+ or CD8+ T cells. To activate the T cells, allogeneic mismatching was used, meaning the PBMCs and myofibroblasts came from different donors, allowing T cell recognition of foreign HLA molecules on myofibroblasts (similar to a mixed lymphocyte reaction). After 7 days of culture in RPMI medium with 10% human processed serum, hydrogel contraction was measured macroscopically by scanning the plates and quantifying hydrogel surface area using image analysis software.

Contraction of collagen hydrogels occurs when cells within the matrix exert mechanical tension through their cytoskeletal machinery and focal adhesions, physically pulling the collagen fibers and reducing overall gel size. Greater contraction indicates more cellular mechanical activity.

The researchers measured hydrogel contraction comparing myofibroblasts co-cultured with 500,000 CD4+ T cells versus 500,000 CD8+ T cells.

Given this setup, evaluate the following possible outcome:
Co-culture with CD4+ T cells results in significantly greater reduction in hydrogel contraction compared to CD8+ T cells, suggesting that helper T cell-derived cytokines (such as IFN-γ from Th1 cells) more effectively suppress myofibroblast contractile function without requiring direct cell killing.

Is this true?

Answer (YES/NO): NO